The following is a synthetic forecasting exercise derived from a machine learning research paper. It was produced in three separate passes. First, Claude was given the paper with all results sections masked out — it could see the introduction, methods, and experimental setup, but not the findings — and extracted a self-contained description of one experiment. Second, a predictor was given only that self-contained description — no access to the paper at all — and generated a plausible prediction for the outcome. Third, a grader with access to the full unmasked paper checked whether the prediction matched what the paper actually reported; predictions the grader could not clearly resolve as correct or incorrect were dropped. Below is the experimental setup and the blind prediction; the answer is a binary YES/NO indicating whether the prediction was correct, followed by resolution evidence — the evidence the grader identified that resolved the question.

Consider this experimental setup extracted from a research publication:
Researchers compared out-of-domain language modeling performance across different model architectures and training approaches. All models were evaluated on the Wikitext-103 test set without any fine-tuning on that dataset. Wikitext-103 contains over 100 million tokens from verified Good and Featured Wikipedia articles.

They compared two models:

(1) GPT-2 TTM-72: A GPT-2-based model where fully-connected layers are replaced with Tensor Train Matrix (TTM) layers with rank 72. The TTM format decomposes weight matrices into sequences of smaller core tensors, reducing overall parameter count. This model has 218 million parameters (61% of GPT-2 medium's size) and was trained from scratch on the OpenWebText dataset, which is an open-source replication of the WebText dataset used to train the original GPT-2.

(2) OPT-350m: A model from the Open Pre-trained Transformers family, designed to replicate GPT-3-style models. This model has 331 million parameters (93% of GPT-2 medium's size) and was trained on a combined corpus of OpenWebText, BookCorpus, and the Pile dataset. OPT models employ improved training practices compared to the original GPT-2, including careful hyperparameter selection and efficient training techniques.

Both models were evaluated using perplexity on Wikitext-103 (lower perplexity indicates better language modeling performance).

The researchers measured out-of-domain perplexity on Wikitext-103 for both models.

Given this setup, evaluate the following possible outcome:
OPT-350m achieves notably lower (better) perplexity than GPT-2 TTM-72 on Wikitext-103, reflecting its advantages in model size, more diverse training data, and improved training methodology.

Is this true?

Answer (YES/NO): YES